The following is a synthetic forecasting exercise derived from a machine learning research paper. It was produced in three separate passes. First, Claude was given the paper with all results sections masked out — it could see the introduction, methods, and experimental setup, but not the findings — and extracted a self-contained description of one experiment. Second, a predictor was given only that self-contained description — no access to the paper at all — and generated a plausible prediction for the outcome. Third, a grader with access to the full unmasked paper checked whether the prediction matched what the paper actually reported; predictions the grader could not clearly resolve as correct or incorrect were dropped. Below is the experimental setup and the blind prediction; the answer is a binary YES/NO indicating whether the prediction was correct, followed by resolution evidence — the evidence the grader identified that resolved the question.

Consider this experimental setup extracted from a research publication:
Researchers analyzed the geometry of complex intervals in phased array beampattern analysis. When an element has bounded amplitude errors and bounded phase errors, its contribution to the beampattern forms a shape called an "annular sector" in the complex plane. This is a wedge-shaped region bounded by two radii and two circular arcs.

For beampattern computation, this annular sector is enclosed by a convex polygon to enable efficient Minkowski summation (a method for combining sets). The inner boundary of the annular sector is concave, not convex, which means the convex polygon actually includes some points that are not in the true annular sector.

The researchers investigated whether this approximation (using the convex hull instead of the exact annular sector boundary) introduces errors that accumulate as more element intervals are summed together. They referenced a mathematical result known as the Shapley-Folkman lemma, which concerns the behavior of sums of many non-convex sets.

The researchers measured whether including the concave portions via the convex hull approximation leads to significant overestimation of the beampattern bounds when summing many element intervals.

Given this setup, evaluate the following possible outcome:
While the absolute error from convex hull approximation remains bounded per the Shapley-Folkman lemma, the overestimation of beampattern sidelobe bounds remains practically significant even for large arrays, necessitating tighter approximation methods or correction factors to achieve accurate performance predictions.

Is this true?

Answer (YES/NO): NO